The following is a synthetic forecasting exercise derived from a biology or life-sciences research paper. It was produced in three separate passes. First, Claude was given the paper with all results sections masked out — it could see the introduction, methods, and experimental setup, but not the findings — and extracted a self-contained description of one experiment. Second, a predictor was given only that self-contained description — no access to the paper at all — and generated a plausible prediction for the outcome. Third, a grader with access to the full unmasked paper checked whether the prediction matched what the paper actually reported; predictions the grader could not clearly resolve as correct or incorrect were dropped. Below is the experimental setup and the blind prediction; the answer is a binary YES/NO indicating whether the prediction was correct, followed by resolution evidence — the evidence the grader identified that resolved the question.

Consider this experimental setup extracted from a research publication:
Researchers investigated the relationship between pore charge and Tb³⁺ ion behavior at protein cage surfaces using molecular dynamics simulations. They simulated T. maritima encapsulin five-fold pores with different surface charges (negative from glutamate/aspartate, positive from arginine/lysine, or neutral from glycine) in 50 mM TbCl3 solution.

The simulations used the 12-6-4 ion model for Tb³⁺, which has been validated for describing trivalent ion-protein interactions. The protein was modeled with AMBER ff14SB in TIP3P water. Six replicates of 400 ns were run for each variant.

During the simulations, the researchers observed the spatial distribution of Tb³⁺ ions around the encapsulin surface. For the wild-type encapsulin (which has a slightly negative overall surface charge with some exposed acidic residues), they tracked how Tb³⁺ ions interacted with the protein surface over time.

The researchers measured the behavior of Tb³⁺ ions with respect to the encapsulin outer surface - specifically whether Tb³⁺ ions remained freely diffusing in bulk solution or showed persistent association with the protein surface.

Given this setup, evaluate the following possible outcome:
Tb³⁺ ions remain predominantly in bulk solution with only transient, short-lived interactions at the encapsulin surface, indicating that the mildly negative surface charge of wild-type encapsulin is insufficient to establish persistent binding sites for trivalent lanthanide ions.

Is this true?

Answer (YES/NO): NO